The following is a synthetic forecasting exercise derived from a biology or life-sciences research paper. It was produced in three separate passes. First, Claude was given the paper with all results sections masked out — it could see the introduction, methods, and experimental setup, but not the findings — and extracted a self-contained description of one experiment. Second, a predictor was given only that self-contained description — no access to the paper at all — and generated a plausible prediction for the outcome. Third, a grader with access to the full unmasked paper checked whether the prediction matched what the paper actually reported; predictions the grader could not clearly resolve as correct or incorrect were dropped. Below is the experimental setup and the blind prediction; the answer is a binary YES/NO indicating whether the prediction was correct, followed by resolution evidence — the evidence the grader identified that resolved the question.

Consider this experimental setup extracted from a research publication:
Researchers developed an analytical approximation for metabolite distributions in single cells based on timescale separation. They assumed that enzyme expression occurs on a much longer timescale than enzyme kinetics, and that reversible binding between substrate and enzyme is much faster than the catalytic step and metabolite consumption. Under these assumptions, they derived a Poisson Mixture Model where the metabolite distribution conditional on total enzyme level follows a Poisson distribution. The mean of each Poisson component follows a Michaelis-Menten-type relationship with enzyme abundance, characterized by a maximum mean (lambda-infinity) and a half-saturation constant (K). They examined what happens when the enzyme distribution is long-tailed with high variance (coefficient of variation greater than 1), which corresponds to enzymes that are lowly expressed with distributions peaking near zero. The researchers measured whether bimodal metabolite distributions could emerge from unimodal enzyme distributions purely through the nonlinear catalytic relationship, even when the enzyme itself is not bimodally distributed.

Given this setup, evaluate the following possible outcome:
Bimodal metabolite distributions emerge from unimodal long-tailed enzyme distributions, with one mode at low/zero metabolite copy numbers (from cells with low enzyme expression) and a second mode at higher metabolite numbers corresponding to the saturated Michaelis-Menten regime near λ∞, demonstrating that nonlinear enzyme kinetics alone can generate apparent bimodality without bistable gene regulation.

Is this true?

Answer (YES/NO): YES